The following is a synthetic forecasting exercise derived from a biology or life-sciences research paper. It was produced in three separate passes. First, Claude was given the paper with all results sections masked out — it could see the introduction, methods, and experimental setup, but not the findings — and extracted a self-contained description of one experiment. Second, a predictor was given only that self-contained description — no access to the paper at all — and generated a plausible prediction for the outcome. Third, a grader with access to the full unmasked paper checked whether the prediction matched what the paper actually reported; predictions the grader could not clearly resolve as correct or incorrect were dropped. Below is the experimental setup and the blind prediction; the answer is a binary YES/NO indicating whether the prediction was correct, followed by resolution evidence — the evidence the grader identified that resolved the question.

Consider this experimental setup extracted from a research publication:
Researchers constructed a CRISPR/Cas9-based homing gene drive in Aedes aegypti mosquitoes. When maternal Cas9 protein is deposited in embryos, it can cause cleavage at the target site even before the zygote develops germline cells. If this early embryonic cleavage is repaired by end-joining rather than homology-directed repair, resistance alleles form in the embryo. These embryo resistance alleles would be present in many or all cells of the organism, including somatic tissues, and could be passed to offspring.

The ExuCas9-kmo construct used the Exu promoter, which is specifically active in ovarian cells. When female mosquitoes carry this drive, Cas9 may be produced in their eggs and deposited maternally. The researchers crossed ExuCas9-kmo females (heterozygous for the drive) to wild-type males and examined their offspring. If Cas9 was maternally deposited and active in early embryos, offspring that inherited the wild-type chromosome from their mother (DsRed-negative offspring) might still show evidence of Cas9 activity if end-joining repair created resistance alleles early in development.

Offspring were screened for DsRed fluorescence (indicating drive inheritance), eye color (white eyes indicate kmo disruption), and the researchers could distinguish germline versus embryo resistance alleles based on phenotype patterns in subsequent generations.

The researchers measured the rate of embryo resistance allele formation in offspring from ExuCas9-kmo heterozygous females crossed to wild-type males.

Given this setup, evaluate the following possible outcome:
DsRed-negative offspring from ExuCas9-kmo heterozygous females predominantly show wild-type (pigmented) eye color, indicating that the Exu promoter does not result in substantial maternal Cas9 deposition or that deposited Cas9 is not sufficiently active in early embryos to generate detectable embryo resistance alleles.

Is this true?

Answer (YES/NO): YES